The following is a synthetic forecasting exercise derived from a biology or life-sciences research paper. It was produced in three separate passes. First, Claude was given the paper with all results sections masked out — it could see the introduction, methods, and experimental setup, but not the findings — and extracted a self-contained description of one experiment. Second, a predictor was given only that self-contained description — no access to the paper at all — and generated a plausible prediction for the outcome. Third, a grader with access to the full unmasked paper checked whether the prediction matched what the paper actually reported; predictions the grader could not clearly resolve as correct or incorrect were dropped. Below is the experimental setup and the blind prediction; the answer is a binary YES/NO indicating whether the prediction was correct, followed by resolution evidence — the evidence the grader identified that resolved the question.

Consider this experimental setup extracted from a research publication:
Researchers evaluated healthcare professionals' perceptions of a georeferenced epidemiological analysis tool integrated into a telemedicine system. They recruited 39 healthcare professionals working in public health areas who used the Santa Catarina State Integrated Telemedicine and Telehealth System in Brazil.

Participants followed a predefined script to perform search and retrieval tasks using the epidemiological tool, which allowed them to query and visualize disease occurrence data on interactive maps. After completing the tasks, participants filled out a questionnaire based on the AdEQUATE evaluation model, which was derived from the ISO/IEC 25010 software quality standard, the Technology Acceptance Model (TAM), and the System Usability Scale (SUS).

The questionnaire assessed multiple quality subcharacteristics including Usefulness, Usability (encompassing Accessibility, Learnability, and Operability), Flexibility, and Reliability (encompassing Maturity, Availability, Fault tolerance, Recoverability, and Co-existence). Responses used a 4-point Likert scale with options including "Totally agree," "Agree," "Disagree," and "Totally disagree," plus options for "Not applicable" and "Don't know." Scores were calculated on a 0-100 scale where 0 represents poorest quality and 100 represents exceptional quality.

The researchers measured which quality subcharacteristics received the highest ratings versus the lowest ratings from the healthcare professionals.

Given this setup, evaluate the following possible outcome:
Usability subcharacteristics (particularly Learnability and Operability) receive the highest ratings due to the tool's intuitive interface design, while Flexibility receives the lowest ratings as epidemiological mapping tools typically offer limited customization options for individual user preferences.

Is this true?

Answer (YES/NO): NO